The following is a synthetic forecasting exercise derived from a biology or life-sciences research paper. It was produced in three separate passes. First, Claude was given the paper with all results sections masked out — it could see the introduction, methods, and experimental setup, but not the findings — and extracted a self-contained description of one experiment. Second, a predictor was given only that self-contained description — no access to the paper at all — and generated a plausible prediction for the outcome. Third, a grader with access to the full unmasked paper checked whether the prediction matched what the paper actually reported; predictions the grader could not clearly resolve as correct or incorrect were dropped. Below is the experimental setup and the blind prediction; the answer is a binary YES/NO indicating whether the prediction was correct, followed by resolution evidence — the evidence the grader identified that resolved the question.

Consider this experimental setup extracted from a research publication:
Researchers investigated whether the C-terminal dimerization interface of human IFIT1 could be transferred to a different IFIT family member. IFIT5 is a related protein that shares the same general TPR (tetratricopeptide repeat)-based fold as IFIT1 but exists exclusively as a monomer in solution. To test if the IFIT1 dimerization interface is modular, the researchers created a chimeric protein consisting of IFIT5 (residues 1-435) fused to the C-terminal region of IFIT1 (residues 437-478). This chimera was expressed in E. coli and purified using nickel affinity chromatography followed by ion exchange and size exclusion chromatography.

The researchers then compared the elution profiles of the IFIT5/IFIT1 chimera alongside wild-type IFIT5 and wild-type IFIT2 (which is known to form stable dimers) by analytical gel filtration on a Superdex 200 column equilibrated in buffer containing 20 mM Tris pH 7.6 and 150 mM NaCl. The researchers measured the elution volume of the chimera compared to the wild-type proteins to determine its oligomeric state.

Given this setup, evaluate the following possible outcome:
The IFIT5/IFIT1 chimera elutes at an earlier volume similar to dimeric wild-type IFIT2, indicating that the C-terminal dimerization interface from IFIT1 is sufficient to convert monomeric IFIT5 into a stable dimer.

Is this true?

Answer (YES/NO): YES